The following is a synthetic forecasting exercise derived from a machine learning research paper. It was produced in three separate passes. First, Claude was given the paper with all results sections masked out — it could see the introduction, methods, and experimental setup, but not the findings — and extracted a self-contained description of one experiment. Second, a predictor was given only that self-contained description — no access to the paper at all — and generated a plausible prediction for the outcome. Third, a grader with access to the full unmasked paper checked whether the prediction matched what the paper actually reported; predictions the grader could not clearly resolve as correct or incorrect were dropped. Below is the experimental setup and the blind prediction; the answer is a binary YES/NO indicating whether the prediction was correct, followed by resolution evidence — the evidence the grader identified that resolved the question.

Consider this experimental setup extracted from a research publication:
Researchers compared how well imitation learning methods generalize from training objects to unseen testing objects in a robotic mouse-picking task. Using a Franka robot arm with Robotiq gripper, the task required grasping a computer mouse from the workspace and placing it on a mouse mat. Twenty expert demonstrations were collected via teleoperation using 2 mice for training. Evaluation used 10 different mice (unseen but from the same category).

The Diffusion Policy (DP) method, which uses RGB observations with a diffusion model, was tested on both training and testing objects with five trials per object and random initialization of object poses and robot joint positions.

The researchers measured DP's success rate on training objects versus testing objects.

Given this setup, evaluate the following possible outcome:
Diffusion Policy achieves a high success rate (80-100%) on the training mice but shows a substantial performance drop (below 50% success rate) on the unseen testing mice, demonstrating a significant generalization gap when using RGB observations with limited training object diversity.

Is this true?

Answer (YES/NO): NO